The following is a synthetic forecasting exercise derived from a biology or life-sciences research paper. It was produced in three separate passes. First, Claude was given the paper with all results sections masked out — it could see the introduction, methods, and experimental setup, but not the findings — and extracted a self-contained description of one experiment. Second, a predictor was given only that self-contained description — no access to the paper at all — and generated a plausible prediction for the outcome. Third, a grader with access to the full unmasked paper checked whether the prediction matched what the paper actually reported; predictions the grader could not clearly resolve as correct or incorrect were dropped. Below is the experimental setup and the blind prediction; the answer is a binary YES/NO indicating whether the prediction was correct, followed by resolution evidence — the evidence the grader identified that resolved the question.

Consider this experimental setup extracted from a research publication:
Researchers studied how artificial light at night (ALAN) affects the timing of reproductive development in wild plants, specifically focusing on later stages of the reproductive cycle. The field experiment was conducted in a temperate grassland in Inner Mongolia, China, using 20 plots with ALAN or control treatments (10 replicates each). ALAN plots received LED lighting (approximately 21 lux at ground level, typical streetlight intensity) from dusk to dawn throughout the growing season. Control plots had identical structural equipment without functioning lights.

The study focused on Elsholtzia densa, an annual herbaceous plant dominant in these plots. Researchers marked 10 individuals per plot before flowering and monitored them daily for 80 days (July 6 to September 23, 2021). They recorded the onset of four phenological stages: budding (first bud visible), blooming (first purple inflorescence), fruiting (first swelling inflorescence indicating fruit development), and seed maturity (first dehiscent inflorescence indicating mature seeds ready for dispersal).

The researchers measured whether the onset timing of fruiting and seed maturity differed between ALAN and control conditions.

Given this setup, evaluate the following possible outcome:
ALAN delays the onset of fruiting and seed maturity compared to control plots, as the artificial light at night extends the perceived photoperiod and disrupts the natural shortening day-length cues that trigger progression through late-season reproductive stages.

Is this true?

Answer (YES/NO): NO